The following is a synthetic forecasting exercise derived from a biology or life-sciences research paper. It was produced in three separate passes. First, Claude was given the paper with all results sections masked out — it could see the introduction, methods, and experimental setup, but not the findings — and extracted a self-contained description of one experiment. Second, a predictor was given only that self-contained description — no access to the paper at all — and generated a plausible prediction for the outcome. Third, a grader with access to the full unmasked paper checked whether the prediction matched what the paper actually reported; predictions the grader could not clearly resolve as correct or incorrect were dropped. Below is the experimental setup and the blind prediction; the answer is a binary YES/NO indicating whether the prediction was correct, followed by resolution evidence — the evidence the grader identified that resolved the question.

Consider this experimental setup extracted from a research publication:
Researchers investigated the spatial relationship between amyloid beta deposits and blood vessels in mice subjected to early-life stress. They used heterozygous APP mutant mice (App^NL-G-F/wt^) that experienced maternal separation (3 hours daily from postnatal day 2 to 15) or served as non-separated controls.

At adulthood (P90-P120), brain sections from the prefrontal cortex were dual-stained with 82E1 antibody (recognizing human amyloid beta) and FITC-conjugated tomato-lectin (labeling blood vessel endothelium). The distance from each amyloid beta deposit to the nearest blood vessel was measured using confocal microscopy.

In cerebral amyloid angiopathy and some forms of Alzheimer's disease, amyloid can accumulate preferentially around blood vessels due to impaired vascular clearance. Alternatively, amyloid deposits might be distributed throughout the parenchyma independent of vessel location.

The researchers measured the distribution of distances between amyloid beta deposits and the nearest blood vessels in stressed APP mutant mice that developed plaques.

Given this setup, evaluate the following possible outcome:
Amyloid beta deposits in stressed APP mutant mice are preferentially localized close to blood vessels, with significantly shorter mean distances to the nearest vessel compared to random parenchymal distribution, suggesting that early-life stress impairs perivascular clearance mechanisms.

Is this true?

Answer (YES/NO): NO